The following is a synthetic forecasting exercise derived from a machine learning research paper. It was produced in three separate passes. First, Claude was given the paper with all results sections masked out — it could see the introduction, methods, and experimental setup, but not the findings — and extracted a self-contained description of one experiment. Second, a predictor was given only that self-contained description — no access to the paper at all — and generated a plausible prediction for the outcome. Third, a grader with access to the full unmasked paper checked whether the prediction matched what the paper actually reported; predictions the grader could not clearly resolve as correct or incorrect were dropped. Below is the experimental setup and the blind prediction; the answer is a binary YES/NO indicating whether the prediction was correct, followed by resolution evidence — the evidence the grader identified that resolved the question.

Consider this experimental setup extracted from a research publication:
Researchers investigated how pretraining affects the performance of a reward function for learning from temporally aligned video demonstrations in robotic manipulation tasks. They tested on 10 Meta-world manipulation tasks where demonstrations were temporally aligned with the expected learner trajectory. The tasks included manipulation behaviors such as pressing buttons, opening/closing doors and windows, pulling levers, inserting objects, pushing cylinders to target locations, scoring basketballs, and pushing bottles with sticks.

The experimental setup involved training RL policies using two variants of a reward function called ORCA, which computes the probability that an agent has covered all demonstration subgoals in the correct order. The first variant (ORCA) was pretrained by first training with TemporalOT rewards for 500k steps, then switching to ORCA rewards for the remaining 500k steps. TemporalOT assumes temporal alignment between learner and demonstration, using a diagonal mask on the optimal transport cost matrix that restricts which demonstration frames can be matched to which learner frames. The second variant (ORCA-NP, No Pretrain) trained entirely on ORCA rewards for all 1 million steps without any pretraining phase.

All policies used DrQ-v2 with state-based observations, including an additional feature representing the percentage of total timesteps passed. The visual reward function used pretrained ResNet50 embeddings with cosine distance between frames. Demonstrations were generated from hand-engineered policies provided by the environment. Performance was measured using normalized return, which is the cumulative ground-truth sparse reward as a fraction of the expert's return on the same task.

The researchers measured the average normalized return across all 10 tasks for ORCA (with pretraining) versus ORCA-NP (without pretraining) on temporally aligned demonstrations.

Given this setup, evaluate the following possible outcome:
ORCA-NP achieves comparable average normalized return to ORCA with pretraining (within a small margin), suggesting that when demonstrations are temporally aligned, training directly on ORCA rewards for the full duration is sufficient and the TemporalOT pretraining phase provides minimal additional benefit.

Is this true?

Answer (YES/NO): NO